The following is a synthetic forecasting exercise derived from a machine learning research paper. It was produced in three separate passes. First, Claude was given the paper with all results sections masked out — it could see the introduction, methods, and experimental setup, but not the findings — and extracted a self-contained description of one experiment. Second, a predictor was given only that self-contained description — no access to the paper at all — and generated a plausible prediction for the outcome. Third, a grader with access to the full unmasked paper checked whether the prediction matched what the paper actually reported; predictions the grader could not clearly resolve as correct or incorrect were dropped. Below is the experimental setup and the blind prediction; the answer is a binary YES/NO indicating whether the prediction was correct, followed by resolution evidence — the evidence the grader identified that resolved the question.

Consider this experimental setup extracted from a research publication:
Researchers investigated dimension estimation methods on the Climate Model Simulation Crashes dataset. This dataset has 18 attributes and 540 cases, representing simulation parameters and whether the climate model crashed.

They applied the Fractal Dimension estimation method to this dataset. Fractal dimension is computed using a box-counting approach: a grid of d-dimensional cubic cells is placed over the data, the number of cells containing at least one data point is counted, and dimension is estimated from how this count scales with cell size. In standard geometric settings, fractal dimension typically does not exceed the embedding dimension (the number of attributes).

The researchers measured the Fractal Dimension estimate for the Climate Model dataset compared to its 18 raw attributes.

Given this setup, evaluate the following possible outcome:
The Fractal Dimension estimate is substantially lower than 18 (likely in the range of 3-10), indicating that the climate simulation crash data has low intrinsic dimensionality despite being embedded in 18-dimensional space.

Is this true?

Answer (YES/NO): NO